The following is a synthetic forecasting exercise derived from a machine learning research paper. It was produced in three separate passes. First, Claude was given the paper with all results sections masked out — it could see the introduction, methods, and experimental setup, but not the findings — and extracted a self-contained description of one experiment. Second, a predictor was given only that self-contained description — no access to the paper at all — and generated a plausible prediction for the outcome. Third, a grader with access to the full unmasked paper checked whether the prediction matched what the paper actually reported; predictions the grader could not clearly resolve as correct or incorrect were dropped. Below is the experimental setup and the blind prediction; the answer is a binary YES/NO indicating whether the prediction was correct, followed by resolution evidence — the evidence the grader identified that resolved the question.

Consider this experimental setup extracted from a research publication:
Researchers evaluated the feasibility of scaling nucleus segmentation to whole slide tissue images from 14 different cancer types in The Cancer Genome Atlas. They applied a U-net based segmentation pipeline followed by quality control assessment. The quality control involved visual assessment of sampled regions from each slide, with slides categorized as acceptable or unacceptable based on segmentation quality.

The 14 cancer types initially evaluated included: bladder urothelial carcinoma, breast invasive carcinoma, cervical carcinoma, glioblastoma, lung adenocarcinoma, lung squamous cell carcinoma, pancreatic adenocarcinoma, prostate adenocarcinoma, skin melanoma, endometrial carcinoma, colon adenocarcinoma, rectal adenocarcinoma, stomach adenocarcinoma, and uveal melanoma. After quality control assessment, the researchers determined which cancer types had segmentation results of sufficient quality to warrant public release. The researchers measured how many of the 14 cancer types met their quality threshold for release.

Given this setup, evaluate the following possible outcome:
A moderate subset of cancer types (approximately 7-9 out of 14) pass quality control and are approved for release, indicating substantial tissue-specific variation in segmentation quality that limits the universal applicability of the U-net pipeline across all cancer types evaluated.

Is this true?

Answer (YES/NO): NO